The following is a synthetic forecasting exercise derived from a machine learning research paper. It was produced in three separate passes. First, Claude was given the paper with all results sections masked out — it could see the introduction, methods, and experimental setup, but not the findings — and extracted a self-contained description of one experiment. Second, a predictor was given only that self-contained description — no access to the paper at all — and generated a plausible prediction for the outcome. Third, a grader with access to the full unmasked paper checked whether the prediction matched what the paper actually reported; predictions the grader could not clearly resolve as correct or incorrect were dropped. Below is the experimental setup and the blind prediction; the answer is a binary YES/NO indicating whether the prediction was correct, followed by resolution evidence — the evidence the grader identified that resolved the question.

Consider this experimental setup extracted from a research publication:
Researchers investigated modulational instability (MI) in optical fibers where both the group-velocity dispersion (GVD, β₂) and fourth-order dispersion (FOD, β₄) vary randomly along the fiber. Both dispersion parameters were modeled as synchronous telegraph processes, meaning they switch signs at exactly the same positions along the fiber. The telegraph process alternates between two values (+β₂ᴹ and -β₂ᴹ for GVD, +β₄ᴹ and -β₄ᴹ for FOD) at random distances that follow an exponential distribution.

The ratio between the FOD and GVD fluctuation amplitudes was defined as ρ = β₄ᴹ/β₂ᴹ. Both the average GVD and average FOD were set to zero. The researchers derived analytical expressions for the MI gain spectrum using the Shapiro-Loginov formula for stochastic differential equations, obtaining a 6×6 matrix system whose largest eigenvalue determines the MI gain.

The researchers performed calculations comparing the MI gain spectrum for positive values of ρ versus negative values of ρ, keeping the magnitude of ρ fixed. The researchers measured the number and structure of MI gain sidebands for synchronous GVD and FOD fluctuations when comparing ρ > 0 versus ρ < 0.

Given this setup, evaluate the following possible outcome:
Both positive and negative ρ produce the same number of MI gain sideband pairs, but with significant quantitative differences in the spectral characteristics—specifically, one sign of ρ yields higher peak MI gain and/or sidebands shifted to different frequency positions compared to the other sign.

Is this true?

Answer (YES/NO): NO